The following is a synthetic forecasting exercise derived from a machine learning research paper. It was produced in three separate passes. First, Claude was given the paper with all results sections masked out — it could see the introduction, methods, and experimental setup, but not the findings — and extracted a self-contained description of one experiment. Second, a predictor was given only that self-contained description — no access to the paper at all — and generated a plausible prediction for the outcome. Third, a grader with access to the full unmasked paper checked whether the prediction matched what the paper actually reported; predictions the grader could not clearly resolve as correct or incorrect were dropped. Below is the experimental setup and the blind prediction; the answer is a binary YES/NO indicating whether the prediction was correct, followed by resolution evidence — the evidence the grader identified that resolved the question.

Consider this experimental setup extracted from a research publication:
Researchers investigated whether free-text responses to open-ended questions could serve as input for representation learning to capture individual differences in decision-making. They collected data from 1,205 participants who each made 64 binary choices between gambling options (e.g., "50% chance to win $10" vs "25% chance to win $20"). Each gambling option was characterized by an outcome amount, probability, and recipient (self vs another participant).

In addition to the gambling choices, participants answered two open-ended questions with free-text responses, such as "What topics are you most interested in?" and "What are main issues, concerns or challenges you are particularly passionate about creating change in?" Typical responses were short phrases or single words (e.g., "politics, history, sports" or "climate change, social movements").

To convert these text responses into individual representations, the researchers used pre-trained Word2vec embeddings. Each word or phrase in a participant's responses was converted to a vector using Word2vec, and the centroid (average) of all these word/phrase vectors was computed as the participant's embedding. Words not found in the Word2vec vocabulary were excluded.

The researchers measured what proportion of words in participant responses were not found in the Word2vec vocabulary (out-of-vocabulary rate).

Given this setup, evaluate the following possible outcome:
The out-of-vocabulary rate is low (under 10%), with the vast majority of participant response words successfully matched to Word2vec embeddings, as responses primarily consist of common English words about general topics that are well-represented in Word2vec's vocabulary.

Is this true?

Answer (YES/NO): NO